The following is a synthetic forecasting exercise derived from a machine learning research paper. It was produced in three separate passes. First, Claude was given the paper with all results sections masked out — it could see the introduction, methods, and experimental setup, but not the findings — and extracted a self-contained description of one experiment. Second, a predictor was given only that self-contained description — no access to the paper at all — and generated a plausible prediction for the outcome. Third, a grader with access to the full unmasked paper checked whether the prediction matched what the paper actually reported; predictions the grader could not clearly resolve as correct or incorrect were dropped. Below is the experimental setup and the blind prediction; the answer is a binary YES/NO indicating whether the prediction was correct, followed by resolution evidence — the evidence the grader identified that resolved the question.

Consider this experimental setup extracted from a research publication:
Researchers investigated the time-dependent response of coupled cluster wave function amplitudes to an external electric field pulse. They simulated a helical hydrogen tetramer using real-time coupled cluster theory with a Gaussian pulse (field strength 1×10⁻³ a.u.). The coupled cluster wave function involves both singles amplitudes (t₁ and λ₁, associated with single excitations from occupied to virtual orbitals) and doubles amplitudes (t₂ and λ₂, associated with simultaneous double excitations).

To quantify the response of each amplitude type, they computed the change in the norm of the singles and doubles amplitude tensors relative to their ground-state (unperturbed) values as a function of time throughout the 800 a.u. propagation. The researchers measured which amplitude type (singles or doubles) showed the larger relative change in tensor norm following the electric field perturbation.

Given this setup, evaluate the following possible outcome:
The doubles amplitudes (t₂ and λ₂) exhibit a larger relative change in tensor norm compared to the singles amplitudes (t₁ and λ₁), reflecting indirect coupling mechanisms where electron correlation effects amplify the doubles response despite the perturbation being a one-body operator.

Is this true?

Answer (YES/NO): NO